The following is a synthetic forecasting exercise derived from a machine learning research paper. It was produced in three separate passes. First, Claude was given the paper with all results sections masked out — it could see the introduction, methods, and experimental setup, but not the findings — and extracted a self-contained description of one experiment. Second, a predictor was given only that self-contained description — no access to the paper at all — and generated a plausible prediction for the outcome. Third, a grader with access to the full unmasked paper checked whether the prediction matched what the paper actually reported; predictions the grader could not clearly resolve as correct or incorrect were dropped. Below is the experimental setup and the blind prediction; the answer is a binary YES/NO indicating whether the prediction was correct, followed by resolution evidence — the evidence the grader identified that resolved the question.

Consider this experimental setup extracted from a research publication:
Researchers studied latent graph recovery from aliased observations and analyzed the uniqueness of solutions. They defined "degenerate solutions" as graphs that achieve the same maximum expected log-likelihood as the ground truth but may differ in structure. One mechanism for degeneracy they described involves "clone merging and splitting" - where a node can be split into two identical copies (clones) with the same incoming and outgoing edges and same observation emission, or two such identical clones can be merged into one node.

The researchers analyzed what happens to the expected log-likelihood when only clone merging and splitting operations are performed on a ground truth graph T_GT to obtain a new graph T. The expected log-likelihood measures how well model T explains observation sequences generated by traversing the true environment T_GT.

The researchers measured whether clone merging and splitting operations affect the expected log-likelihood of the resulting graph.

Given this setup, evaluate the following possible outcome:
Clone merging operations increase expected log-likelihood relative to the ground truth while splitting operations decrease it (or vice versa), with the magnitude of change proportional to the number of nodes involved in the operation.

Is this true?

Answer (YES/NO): NO